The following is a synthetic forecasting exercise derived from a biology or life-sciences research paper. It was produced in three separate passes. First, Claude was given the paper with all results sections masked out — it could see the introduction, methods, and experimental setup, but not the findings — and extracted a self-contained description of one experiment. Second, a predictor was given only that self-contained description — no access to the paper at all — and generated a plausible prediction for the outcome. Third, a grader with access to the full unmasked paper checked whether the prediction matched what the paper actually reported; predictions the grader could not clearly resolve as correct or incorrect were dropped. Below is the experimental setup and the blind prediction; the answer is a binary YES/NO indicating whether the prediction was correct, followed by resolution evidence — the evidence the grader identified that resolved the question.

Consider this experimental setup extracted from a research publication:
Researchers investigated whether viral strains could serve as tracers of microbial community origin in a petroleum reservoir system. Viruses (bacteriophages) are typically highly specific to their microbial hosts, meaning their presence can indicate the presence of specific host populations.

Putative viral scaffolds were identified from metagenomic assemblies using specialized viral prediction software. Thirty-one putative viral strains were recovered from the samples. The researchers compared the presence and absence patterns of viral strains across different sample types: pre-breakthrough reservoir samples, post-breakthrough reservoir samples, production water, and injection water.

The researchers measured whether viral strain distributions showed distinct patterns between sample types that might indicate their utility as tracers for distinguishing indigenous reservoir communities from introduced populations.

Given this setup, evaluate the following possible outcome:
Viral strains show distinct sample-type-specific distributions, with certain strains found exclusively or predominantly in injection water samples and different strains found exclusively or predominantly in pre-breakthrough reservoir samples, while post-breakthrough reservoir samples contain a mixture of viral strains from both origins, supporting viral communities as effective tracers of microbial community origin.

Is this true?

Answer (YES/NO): YES